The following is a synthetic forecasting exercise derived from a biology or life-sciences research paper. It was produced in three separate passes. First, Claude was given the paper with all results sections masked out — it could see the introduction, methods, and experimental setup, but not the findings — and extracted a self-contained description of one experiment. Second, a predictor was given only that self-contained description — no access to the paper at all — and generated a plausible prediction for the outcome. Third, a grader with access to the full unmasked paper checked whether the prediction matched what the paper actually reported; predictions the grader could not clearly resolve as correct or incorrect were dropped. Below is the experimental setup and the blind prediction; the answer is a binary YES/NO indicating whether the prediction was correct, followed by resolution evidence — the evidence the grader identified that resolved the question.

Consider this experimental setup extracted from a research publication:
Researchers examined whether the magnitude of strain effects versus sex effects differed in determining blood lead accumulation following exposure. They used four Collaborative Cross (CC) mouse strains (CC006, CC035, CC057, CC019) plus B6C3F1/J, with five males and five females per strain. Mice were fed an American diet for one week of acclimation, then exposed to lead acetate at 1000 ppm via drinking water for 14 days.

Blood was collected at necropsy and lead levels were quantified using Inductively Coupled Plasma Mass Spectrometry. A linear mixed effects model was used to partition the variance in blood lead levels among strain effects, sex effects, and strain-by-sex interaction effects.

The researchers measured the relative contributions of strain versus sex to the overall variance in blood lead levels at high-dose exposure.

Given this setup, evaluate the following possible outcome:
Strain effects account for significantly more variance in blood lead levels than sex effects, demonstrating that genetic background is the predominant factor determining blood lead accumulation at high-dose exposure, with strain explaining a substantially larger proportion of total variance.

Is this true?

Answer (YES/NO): YES